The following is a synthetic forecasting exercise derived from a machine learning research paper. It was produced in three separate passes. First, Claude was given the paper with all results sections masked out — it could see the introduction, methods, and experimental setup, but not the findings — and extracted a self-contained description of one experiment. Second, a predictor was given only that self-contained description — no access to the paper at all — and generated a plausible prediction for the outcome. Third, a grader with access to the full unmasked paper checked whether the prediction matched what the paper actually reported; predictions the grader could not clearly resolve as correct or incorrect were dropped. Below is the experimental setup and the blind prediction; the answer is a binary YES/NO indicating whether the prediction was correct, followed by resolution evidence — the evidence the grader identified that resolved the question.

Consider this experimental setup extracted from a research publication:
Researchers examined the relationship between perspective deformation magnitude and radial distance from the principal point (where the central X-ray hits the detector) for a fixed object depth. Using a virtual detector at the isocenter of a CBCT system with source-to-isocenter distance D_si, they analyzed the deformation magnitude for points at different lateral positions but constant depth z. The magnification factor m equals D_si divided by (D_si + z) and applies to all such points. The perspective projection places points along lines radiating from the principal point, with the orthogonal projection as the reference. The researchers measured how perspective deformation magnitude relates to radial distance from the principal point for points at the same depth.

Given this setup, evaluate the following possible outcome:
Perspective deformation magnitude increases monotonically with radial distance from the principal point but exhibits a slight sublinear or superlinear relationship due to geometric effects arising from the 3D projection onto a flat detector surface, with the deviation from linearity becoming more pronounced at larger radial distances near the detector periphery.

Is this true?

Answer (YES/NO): NO